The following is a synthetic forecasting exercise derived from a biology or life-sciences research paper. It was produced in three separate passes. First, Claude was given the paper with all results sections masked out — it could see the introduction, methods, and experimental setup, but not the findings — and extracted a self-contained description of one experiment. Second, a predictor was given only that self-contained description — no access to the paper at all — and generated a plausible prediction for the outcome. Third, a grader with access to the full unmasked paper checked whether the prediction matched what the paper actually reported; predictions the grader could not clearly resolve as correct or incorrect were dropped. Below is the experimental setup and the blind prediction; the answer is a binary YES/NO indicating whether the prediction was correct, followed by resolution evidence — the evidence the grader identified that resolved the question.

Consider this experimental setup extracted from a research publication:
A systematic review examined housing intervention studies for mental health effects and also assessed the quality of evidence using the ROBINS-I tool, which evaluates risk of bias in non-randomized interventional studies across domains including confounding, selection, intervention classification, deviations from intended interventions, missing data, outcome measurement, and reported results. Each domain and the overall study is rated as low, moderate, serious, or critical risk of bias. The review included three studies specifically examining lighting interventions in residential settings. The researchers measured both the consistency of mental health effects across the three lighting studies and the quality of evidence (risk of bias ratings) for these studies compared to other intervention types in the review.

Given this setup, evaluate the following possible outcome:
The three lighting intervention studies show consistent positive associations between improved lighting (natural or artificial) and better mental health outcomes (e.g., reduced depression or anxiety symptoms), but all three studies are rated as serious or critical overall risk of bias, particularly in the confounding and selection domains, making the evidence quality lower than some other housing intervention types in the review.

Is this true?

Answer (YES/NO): NO